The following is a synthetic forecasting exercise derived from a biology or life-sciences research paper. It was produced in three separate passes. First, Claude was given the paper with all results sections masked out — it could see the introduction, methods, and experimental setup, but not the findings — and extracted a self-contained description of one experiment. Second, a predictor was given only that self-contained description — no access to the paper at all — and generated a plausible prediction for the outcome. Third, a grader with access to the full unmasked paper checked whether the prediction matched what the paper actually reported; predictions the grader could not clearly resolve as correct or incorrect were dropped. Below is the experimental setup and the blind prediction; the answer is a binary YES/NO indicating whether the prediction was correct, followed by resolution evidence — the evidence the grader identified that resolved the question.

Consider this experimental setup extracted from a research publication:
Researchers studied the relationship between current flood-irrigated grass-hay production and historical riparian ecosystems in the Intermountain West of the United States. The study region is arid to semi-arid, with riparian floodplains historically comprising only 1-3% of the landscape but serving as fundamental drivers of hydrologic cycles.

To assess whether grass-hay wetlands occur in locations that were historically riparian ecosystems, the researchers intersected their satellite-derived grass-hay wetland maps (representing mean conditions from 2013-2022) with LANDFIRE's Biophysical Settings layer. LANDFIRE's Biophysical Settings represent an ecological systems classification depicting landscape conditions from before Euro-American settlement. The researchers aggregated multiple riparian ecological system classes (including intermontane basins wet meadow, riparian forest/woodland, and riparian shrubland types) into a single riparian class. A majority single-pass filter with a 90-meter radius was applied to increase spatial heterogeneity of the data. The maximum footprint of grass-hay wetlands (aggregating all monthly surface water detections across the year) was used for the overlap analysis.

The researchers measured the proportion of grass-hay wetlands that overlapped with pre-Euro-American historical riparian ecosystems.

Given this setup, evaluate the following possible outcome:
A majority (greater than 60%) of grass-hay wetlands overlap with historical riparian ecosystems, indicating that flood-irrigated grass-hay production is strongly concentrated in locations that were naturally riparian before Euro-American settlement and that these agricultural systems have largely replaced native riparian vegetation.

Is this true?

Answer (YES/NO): YES